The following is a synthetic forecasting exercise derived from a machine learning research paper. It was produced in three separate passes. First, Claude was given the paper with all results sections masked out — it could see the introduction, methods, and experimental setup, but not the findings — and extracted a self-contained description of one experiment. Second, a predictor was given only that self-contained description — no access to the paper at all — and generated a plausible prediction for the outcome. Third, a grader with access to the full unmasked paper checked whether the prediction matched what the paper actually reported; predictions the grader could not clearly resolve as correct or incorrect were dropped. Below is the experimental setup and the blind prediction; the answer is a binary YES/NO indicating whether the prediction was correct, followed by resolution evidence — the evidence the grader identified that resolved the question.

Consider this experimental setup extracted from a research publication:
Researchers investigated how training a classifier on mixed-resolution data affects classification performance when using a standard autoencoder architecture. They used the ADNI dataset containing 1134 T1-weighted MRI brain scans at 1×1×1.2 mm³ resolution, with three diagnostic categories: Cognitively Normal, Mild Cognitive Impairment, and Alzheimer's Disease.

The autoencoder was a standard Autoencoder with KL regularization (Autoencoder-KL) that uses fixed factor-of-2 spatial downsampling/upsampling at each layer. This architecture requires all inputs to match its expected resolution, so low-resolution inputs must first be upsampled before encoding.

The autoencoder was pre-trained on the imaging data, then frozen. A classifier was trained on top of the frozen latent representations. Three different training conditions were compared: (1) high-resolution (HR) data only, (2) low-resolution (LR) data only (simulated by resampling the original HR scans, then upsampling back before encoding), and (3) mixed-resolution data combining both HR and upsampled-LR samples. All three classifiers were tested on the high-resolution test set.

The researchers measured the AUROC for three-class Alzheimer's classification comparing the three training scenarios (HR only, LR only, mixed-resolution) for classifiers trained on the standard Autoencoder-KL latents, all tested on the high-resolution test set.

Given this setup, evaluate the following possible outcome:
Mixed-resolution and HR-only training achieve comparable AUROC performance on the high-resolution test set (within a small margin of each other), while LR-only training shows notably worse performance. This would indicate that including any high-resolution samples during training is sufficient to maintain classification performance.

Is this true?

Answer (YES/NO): NO